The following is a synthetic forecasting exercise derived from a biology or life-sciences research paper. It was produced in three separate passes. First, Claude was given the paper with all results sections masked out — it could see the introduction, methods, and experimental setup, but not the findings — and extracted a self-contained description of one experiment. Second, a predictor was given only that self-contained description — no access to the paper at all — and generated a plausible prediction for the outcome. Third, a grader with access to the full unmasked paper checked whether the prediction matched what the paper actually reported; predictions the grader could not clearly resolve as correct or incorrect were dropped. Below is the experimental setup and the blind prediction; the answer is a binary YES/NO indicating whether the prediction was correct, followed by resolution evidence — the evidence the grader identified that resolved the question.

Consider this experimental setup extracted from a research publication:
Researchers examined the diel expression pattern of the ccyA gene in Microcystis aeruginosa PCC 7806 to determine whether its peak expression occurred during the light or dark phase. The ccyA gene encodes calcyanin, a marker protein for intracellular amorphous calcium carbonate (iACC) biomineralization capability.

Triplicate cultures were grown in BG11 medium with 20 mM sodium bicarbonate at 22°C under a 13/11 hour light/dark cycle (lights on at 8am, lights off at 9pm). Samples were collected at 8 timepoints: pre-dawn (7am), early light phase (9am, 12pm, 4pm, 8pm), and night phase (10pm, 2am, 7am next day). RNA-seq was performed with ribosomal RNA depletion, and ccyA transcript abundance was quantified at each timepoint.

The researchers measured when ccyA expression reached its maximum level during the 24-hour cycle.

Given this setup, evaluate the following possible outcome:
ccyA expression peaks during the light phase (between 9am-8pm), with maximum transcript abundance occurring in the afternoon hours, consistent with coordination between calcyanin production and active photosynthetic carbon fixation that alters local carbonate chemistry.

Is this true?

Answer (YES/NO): NO